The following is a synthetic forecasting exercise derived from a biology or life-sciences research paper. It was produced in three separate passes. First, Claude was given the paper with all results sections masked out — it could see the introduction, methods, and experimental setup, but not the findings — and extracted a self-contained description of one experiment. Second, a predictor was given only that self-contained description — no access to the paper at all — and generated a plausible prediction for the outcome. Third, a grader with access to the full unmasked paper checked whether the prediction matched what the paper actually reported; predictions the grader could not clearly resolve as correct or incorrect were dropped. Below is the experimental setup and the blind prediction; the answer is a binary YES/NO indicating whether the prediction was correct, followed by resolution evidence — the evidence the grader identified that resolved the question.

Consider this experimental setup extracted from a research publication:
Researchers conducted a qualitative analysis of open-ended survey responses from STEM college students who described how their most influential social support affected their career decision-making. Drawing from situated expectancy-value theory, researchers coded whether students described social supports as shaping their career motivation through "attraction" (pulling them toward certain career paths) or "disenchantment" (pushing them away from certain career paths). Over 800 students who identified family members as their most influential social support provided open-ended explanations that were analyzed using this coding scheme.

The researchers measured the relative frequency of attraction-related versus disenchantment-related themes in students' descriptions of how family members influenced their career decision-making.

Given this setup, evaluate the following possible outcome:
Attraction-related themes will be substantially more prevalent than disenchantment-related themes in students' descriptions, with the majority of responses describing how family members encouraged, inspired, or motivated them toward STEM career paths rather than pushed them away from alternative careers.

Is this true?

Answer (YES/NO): YES